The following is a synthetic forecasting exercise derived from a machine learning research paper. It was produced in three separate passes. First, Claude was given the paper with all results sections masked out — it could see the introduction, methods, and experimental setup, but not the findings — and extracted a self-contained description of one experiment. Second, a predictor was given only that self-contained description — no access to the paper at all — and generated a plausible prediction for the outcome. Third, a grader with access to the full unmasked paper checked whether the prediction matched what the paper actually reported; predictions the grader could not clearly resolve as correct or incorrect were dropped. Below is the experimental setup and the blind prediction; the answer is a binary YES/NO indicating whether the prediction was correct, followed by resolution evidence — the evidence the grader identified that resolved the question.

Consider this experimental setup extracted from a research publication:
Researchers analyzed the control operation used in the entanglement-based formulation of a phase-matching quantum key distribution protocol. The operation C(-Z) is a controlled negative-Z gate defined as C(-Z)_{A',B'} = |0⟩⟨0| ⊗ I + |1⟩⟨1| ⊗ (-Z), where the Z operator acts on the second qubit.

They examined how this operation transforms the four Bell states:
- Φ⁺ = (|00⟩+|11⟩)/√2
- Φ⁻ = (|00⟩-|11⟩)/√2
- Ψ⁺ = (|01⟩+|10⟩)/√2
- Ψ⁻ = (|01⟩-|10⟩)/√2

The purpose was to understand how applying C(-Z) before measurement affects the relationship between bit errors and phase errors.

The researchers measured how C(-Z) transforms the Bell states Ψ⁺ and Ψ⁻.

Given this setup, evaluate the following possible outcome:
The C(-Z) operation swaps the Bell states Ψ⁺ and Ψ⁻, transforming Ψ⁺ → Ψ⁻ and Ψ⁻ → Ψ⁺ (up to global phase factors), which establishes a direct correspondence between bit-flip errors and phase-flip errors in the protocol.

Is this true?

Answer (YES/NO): YES